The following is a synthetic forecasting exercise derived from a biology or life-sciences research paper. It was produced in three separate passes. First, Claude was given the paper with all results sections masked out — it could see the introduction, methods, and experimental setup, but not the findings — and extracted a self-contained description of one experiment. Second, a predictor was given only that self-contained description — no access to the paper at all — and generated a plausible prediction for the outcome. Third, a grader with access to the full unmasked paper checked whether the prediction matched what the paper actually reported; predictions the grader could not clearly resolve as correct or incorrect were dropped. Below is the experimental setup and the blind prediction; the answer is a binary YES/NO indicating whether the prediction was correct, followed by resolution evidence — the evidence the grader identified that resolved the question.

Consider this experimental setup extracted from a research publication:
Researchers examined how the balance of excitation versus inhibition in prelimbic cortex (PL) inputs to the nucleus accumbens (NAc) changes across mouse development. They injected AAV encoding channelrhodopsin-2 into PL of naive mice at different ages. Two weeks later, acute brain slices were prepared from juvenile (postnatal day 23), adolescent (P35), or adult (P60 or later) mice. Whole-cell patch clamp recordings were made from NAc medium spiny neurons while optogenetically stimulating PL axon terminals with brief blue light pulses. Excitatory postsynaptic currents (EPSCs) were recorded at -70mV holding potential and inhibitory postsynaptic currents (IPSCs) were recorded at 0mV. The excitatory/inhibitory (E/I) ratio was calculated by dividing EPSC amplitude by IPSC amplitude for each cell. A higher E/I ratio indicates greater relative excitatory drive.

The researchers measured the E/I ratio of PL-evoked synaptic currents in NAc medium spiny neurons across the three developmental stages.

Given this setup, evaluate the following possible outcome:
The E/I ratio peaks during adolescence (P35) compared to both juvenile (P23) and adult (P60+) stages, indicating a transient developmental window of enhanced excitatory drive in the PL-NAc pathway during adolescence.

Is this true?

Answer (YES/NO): NO